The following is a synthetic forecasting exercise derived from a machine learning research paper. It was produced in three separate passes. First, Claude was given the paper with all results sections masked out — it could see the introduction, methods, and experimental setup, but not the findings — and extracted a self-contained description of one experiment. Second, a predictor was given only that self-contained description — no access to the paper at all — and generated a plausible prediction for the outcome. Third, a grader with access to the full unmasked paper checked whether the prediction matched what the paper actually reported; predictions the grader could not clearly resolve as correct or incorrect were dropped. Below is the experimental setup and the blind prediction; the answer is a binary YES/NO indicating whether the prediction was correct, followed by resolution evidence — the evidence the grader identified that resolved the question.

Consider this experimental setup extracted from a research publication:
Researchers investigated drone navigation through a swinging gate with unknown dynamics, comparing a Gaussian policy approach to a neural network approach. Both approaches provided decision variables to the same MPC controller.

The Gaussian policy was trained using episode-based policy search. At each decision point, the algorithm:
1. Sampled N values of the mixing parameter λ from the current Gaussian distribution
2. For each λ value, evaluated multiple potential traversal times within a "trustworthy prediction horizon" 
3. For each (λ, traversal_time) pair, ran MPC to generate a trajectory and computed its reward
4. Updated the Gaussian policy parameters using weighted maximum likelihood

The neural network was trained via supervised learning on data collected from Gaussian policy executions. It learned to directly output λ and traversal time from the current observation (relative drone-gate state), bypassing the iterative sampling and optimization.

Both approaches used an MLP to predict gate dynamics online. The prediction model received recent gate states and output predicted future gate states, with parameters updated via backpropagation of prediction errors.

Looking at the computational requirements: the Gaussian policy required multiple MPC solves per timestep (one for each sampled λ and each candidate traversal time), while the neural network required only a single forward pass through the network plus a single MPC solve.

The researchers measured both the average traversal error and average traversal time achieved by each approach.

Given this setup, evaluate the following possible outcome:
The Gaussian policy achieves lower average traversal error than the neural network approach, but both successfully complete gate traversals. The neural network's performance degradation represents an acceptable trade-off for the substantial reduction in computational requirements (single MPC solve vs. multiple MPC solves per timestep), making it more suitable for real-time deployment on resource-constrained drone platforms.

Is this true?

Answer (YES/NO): NO